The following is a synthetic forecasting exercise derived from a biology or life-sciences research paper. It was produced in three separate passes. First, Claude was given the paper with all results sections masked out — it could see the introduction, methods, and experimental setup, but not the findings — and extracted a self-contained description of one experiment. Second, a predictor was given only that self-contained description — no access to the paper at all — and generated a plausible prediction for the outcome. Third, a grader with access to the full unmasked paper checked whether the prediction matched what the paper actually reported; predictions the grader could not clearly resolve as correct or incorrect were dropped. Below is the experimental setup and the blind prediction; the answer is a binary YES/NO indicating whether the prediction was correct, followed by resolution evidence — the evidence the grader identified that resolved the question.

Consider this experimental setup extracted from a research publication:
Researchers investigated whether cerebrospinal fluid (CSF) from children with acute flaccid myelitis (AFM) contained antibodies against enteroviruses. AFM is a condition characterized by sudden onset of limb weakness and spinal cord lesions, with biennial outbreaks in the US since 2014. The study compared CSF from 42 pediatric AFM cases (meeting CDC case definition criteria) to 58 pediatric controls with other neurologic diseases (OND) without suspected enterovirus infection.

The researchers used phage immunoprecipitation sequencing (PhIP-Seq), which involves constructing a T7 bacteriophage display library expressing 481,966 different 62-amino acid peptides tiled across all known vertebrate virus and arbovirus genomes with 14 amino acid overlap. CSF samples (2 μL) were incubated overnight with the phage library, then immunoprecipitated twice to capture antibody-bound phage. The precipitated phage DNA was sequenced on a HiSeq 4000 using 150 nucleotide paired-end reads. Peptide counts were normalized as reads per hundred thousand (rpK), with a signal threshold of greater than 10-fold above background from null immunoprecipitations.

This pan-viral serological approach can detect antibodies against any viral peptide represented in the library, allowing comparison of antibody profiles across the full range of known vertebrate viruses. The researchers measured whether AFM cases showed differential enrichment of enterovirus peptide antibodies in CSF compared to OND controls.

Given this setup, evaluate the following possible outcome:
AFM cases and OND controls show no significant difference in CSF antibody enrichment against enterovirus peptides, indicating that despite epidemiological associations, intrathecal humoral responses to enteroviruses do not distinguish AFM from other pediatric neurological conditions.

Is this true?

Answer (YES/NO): NO